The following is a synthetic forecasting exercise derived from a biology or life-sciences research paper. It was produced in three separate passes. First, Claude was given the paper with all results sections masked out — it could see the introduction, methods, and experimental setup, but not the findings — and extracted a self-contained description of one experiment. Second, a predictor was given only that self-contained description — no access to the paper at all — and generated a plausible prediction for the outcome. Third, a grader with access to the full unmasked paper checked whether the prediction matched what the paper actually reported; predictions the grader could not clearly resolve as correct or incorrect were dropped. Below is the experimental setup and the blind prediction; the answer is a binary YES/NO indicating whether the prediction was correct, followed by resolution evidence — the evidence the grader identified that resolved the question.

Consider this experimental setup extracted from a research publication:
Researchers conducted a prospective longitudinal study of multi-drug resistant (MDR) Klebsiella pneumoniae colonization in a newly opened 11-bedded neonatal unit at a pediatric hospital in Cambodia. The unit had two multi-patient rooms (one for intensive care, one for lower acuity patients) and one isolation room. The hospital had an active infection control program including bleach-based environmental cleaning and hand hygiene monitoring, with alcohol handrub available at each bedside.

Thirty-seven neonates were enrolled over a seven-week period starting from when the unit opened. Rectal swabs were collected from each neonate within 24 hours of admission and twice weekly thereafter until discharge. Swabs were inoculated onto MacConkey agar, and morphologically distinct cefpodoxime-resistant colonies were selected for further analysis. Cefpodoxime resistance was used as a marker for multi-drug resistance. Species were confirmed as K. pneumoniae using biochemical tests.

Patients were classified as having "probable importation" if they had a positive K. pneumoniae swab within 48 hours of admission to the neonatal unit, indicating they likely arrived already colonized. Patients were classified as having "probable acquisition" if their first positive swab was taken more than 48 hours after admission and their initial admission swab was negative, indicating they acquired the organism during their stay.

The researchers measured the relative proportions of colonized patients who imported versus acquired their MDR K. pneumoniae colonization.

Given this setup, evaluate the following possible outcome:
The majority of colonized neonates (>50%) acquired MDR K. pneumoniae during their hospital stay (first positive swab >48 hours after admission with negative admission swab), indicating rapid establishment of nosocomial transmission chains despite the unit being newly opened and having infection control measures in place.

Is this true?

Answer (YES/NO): NO